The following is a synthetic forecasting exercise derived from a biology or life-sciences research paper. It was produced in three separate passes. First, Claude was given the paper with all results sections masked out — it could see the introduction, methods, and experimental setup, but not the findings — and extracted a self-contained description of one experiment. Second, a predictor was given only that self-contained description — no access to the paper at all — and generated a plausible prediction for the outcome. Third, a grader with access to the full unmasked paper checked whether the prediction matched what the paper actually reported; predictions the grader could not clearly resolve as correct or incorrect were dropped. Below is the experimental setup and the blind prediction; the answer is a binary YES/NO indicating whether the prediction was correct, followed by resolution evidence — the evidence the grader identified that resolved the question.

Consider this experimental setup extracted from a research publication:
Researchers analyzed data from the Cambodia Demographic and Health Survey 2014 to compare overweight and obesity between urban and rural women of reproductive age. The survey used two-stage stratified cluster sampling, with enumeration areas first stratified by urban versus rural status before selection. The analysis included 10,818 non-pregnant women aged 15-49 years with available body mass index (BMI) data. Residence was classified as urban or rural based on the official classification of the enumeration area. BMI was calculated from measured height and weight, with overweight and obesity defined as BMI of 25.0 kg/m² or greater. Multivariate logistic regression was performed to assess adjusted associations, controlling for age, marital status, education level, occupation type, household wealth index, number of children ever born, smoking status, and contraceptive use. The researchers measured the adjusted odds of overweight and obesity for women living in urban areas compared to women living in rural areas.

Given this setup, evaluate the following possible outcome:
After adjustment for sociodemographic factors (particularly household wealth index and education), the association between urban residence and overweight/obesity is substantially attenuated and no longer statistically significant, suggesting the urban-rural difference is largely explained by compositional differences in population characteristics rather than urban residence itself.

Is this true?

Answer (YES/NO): NO